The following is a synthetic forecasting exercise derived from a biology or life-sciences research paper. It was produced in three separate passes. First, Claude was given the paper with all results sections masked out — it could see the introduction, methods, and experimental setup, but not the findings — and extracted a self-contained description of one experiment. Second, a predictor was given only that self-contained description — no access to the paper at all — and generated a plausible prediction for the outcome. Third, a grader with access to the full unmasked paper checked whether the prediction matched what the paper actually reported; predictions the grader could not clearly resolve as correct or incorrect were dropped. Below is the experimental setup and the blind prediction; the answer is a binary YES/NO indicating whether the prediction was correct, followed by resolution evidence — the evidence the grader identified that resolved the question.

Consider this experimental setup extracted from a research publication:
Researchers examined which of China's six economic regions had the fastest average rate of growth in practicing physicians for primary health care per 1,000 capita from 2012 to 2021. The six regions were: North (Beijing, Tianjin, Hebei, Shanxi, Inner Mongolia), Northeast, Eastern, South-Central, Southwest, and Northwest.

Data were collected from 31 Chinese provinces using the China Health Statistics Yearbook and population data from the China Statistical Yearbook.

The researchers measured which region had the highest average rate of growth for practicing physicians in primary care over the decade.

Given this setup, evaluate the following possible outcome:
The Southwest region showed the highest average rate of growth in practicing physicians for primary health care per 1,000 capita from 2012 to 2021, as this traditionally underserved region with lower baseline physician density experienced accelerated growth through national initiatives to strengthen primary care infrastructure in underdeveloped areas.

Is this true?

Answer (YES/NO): NO